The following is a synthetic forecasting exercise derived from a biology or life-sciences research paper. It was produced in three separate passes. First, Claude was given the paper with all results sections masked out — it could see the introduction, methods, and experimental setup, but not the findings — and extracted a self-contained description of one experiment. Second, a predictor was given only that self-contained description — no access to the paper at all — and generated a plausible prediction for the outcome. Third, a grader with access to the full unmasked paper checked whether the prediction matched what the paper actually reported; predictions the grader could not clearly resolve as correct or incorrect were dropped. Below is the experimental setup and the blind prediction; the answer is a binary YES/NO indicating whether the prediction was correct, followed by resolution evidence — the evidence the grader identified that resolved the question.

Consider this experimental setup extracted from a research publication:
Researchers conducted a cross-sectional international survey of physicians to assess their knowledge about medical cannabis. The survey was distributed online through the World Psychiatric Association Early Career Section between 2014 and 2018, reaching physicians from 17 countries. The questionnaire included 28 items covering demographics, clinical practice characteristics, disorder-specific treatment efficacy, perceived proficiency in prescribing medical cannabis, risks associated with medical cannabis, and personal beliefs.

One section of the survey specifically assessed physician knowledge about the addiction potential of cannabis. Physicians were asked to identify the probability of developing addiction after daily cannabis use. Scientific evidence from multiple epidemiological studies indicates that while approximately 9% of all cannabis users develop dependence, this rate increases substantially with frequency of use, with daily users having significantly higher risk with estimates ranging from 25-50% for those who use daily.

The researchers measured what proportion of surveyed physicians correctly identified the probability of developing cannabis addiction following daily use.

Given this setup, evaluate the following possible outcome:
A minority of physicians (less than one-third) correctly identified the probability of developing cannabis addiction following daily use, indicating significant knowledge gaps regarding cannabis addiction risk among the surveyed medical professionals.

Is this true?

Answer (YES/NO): NO